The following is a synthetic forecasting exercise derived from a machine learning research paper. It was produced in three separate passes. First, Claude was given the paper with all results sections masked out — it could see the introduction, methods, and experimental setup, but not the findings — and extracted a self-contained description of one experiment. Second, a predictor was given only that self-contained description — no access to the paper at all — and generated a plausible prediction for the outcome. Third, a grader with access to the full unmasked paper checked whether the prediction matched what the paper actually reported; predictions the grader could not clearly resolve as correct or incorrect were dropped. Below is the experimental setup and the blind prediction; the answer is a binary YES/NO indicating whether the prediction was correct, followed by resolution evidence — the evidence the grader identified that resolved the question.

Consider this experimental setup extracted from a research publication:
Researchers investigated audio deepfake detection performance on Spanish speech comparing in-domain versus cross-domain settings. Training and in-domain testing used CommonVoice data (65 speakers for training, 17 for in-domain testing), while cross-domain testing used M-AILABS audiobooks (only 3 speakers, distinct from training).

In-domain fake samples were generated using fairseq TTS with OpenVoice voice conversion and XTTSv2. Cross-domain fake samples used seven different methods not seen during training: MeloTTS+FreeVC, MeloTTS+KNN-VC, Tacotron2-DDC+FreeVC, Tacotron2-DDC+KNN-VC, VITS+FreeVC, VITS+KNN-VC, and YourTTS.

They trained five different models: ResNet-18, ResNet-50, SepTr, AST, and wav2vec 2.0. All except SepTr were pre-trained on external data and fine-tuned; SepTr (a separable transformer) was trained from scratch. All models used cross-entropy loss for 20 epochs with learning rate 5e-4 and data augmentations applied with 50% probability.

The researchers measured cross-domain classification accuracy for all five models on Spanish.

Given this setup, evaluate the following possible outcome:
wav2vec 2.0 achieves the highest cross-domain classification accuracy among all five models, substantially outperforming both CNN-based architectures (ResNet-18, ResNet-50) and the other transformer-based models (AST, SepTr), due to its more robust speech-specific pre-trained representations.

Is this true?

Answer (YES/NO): NO